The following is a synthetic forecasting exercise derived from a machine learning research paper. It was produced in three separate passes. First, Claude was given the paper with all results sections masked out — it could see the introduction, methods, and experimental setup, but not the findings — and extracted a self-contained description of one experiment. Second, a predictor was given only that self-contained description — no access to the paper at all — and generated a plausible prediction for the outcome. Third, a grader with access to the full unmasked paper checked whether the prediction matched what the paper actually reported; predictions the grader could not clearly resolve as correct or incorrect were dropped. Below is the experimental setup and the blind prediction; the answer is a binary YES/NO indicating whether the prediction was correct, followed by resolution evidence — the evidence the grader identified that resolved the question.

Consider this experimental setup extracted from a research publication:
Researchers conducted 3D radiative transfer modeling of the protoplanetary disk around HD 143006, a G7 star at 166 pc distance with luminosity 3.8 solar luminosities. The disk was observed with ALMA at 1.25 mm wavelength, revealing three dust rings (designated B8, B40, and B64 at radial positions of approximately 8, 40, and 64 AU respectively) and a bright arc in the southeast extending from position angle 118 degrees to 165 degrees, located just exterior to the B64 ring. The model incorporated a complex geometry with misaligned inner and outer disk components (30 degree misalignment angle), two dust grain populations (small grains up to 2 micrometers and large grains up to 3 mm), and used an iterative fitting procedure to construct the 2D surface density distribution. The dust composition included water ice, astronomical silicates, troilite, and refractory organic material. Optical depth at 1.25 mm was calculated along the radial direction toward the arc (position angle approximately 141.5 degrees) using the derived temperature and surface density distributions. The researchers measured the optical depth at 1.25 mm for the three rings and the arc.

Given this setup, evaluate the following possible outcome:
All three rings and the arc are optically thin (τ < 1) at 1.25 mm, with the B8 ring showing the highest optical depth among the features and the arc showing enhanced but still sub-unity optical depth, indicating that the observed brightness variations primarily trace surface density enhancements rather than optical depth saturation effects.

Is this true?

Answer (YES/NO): NO